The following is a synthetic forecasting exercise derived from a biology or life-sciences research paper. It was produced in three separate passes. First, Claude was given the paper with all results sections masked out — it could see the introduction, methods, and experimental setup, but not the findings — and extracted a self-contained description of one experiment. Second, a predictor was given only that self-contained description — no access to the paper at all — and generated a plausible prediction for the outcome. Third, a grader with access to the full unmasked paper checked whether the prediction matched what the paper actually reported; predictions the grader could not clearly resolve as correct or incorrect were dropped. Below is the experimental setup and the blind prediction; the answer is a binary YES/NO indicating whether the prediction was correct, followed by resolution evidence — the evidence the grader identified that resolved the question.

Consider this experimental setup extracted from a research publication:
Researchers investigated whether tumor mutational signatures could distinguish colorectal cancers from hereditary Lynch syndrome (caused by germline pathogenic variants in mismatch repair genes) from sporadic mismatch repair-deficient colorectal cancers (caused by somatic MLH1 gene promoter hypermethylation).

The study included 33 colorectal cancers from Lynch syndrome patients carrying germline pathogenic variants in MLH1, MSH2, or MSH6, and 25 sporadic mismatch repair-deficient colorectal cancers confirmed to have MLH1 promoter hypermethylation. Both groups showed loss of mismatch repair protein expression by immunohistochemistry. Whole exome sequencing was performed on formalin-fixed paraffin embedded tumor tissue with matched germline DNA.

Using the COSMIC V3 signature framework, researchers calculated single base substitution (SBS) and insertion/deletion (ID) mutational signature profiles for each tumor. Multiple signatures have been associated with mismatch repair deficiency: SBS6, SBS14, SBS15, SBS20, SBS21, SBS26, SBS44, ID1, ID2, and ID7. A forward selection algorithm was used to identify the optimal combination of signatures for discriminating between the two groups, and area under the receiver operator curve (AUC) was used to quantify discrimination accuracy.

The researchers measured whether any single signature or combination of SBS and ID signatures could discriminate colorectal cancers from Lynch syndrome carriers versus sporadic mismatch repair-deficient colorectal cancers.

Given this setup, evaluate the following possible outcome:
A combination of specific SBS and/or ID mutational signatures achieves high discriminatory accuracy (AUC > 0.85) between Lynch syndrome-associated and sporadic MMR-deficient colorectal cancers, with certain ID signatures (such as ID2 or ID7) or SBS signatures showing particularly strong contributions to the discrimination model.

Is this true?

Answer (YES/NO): NO